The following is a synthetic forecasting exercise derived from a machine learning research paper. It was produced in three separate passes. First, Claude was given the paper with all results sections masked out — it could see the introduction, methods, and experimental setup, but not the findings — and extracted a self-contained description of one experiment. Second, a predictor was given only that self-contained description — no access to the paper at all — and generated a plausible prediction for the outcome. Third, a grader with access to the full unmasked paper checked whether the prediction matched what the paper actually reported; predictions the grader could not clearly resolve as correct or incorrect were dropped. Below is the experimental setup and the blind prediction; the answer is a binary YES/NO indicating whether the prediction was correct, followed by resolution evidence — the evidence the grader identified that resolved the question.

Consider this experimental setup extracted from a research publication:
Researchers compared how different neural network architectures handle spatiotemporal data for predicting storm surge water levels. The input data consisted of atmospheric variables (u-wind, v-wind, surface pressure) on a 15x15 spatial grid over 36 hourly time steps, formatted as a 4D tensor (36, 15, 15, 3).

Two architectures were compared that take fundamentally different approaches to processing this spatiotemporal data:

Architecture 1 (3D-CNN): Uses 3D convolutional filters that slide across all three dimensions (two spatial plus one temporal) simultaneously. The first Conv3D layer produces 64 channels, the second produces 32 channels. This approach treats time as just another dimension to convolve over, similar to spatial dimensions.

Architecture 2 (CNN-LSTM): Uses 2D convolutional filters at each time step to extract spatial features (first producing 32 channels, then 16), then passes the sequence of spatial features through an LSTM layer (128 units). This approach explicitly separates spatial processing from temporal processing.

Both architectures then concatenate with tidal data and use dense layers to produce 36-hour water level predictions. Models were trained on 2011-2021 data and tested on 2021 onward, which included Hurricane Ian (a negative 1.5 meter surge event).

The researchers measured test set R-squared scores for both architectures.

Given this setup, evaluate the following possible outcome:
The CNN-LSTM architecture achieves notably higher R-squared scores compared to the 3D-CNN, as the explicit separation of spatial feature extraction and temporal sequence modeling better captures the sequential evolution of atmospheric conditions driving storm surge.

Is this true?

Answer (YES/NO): NO